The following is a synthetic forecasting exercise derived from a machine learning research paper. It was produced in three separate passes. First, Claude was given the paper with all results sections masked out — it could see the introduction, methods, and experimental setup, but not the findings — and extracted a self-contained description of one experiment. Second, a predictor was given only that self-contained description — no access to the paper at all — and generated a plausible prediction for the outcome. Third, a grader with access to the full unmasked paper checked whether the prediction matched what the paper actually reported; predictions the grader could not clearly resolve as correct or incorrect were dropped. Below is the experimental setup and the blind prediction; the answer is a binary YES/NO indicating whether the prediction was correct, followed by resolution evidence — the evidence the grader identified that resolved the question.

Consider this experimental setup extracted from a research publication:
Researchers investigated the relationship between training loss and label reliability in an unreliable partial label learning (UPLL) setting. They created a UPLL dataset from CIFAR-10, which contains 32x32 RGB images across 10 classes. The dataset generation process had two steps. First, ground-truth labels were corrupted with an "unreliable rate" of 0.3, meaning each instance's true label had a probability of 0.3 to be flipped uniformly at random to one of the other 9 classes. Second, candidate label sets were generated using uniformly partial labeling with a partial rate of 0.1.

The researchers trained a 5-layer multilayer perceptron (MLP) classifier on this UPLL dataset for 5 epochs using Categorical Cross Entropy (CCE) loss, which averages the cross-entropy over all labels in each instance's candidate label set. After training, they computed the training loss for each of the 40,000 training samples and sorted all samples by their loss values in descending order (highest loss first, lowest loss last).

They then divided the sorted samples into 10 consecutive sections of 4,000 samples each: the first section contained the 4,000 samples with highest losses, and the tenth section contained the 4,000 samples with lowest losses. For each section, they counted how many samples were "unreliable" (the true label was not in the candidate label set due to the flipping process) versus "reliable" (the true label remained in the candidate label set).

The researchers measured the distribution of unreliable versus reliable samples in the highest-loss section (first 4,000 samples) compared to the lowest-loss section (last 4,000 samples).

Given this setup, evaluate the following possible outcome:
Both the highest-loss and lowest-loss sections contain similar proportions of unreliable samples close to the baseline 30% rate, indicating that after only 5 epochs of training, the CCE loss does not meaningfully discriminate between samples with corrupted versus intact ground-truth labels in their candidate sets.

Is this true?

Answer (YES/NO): NO